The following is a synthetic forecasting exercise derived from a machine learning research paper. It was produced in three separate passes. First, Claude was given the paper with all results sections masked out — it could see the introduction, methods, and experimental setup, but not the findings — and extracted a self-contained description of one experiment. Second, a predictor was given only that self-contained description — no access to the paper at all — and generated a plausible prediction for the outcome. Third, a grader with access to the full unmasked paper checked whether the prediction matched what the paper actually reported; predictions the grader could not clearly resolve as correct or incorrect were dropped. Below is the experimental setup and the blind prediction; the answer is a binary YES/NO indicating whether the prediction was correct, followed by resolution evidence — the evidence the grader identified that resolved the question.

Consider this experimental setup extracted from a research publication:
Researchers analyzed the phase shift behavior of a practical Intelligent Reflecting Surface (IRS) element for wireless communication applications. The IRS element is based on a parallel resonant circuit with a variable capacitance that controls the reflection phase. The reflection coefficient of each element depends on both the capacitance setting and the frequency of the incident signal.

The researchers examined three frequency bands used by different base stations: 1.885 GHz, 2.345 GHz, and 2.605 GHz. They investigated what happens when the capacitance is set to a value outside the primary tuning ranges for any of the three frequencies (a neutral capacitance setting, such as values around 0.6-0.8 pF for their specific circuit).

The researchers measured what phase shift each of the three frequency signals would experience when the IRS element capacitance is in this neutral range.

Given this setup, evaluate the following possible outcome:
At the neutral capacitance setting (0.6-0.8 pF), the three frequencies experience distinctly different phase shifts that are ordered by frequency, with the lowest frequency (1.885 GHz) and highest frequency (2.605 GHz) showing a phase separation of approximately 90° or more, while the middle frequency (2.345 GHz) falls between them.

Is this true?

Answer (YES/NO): NO